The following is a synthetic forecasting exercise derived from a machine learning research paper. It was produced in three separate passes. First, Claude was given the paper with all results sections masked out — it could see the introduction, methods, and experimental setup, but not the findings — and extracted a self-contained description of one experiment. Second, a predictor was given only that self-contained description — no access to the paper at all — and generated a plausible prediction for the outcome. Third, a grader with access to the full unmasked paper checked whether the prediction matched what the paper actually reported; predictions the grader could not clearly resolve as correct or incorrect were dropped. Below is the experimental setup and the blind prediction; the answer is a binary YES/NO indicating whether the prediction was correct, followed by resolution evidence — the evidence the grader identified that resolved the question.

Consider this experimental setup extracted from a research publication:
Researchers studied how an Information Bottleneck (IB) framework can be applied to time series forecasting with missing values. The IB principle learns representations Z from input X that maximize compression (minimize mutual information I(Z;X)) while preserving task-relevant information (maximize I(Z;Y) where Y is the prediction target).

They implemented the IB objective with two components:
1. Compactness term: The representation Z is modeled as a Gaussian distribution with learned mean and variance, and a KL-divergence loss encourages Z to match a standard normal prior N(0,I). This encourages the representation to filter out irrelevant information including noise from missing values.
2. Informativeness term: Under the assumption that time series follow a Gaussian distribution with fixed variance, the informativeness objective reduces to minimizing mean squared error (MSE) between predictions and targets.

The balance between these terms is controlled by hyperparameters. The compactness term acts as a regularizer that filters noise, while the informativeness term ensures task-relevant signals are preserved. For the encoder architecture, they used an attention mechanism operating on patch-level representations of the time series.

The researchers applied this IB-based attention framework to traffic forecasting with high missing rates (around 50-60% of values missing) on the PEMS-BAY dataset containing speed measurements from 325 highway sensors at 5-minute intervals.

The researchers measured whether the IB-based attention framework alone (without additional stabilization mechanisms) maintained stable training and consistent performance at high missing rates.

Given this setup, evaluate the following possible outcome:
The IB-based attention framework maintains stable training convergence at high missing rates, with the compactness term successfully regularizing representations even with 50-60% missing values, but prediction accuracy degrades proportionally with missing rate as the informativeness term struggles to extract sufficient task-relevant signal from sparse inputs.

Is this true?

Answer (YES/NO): NO